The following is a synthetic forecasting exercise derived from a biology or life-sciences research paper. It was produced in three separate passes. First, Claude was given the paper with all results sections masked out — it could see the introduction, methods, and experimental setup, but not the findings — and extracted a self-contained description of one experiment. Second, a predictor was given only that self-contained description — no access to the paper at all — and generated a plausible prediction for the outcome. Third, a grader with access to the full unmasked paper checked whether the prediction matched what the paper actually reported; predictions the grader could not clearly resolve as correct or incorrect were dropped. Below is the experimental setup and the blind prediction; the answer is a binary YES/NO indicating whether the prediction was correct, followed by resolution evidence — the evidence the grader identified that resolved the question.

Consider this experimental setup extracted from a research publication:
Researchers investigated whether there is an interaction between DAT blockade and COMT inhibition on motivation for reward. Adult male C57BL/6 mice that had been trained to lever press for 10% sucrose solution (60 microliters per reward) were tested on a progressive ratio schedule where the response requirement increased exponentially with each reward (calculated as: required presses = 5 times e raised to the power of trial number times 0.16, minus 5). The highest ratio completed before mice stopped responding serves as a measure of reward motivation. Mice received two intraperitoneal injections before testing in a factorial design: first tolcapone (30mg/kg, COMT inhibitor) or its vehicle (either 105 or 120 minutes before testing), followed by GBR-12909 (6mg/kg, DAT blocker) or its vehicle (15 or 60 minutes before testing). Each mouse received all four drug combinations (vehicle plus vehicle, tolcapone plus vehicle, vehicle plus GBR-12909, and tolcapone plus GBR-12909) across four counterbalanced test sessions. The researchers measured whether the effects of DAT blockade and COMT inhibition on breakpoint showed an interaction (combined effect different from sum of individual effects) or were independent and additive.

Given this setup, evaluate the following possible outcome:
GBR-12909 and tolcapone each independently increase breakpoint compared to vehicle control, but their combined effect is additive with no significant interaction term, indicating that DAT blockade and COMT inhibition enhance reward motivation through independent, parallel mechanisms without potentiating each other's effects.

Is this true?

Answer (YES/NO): NO